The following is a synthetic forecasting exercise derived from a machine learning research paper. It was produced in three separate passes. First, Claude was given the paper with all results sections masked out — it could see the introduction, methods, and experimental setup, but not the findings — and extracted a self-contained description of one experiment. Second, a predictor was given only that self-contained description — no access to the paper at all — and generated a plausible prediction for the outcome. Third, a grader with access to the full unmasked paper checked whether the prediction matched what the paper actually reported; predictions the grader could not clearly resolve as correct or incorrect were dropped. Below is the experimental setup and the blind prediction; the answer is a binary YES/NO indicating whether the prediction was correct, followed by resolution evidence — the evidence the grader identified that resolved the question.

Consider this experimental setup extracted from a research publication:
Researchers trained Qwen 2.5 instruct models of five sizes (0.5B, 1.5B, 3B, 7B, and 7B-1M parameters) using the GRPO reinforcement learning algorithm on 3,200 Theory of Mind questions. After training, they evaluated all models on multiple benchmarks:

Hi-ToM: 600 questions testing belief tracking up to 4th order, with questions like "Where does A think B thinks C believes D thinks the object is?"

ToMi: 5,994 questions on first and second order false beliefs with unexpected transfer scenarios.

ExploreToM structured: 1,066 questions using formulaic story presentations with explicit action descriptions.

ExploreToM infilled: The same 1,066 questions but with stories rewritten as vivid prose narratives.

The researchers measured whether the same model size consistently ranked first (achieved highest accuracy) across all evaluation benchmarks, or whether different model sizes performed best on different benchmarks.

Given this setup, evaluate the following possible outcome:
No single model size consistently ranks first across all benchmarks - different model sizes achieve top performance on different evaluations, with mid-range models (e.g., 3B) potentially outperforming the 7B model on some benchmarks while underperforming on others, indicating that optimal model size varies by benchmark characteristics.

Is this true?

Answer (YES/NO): YES